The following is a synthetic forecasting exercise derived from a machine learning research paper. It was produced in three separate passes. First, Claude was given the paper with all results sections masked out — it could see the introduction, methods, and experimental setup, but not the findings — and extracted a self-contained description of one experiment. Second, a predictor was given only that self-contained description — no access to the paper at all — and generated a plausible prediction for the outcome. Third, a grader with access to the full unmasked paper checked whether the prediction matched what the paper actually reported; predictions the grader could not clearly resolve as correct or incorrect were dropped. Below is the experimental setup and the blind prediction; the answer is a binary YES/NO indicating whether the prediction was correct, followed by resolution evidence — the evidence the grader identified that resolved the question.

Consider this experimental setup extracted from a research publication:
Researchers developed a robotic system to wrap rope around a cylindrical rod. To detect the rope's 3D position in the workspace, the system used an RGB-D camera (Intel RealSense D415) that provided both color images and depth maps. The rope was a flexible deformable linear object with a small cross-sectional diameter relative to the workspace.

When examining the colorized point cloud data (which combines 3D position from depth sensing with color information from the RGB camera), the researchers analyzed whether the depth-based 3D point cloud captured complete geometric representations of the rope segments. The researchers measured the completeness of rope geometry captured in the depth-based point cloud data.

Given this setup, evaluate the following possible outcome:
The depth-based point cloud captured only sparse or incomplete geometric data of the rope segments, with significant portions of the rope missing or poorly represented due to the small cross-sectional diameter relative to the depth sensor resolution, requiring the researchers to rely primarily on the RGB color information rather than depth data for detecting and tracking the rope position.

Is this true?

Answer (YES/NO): YES